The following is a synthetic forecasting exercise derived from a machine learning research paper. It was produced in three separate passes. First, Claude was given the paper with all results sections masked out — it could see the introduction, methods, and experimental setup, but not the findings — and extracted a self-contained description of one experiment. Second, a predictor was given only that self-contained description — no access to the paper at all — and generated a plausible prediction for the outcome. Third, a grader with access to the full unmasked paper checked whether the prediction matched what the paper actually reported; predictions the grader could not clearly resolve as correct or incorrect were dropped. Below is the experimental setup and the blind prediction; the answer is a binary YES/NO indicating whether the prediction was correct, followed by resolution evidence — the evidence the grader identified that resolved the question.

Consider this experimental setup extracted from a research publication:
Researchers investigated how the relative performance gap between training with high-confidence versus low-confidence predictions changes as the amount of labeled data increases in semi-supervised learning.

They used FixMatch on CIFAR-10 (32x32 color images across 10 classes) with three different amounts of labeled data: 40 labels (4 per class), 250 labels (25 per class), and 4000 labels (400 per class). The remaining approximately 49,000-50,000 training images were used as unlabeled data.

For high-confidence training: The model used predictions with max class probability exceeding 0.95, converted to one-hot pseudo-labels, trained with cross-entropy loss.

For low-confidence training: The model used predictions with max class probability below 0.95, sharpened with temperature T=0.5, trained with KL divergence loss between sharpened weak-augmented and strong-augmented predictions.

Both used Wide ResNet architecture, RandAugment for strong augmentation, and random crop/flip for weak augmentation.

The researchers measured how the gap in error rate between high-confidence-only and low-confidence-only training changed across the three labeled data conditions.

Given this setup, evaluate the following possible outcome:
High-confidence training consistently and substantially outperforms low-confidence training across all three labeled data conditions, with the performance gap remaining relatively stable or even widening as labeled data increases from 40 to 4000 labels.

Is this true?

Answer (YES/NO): NO